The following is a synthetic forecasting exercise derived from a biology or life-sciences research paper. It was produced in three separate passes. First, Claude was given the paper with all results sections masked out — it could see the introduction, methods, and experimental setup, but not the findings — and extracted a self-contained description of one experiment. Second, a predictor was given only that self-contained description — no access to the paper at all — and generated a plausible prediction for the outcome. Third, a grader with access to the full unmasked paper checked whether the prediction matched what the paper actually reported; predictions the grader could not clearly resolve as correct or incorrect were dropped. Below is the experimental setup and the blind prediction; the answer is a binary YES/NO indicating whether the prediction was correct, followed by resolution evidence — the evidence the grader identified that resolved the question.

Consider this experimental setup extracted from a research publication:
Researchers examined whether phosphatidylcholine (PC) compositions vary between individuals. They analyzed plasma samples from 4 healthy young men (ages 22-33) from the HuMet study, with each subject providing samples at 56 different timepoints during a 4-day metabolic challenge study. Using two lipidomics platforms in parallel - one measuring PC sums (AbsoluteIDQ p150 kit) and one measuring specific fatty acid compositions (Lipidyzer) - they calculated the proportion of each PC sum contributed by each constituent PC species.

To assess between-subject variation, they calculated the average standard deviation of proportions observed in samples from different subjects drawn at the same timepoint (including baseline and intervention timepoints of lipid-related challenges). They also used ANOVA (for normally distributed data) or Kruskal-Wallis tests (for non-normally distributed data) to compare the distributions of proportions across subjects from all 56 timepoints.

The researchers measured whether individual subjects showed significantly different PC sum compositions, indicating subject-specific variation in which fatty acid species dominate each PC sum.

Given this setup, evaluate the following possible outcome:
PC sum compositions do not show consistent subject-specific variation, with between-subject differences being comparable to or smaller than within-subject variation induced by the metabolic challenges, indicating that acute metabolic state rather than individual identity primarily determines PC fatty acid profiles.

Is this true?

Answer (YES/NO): NO